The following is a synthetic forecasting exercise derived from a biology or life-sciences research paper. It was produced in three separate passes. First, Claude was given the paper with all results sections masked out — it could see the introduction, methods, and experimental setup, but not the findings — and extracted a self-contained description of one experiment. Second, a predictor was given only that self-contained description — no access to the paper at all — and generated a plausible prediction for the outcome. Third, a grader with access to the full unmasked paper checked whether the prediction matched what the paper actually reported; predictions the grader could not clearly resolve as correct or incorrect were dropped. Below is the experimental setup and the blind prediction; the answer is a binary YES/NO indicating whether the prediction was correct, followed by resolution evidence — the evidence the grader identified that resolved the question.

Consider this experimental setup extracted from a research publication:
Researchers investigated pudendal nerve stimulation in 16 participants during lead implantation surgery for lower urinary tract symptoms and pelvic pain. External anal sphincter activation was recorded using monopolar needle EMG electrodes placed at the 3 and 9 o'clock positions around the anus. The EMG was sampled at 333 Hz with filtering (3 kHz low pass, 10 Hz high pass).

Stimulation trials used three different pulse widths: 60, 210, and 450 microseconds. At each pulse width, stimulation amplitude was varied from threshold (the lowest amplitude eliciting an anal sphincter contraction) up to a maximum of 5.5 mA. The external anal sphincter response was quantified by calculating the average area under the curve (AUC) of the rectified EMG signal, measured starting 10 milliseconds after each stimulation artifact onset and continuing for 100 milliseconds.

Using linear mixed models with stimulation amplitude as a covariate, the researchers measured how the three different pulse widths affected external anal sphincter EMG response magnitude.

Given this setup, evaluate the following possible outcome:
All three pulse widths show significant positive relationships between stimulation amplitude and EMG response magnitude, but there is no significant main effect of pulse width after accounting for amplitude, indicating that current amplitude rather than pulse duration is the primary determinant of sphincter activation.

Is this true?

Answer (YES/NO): NO